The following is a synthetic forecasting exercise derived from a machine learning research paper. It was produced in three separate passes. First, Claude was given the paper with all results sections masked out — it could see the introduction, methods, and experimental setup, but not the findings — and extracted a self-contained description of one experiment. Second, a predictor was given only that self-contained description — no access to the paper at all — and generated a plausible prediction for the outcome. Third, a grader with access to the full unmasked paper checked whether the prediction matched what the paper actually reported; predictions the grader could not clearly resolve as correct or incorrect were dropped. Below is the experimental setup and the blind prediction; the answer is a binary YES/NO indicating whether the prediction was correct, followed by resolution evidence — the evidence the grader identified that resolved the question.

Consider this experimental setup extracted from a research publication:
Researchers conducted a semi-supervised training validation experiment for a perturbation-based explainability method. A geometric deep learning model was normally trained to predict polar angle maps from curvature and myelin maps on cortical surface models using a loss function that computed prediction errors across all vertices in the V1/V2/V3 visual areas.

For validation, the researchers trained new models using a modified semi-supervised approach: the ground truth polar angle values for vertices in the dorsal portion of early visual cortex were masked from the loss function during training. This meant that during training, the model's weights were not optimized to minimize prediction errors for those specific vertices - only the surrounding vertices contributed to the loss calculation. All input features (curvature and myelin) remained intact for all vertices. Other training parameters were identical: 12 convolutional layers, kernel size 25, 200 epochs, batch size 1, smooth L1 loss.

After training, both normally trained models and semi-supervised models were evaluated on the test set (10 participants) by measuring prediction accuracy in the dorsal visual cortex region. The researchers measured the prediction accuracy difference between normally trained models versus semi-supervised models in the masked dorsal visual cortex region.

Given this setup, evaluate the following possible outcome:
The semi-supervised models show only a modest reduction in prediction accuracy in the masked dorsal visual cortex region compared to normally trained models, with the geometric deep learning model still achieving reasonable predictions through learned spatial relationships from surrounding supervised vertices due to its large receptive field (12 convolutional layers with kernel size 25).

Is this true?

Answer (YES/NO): NO